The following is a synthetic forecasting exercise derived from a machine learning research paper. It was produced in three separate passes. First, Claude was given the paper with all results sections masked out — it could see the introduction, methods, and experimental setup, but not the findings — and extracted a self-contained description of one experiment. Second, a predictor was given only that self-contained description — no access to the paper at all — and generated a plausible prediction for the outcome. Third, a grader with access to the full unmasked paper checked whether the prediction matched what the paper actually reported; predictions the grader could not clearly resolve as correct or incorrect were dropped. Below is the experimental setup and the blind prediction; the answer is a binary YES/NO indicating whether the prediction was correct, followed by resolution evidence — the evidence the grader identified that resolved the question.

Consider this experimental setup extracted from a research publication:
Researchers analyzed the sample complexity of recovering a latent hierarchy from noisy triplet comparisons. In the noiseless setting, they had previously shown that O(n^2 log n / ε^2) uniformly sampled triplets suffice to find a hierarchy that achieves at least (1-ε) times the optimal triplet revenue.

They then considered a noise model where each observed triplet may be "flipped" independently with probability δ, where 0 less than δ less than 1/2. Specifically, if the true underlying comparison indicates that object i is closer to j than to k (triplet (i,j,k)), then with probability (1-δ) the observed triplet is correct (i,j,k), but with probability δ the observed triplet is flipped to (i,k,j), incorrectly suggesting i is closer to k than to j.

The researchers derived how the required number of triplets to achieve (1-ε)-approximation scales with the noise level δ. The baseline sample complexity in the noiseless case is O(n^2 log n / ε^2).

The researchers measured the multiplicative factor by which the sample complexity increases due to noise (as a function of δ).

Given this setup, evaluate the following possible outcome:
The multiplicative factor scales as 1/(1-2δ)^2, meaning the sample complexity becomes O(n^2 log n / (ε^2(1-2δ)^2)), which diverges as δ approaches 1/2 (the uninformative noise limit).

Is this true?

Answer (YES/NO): YES